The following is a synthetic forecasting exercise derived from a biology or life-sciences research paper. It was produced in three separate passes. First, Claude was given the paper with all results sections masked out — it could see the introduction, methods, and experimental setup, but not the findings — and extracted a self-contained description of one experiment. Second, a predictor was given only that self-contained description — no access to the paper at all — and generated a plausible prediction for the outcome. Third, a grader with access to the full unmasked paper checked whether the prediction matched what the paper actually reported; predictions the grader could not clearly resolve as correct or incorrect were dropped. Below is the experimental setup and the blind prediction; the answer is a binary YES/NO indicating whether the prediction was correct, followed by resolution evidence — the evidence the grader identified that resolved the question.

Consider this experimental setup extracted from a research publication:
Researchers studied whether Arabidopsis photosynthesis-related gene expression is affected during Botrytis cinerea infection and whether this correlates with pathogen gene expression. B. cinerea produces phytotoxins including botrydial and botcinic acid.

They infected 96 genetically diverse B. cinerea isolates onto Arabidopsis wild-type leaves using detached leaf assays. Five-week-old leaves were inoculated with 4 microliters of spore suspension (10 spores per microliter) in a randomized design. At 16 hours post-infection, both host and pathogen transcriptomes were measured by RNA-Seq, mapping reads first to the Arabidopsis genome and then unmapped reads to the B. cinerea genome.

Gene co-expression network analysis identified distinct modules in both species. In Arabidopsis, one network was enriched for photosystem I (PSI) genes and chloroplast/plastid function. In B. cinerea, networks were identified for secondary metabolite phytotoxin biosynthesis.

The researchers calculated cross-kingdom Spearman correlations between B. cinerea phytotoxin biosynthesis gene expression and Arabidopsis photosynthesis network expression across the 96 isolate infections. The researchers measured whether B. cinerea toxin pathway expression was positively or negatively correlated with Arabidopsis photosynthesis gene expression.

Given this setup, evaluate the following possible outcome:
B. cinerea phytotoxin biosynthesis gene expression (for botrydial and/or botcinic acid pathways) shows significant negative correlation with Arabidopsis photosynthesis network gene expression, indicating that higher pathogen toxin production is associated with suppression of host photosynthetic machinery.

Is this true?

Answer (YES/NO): YES